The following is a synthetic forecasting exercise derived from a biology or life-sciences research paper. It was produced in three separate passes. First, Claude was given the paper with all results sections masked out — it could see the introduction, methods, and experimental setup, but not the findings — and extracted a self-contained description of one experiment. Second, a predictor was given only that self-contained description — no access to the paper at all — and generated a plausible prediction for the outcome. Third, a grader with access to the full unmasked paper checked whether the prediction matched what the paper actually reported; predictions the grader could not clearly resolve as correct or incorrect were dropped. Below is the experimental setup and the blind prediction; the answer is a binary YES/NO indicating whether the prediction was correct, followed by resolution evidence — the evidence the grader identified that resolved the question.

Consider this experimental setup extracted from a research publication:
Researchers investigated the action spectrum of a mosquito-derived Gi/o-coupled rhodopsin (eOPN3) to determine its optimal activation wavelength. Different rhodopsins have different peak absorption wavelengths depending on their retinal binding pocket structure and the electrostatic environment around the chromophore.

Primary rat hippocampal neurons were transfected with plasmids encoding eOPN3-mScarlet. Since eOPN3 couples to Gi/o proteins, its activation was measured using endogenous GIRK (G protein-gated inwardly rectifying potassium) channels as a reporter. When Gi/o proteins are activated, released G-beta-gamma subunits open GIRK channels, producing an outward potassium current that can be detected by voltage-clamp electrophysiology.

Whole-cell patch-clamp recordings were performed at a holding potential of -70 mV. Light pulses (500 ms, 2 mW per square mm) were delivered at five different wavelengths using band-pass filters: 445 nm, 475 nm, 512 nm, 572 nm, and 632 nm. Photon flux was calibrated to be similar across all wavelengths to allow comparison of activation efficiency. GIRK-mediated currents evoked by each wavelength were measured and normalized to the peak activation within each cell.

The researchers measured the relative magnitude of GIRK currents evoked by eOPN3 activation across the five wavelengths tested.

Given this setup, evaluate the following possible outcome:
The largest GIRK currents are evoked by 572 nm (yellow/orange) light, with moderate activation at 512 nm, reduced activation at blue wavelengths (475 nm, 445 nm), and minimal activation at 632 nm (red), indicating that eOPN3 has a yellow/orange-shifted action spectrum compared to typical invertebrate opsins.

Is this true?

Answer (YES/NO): NO